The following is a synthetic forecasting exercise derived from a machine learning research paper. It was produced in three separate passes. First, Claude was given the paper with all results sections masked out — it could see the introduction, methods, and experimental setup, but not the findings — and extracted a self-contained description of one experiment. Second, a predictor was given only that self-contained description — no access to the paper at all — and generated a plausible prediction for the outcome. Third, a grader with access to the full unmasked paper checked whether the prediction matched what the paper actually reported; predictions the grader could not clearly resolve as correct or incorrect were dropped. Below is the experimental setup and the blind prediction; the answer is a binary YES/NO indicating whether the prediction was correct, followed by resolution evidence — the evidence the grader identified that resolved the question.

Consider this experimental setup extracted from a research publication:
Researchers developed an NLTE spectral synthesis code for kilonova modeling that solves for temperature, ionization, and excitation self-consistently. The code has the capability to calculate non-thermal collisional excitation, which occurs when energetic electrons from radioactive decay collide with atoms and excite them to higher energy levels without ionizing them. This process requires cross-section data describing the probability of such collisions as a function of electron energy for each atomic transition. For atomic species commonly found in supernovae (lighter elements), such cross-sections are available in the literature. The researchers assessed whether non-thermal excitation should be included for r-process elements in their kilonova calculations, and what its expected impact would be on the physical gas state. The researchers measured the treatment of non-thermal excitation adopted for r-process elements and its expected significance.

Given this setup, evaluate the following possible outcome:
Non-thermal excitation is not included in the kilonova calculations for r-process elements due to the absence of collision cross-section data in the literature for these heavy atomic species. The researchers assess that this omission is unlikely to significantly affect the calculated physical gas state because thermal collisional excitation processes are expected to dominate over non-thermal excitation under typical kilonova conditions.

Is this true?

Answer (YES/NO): NO